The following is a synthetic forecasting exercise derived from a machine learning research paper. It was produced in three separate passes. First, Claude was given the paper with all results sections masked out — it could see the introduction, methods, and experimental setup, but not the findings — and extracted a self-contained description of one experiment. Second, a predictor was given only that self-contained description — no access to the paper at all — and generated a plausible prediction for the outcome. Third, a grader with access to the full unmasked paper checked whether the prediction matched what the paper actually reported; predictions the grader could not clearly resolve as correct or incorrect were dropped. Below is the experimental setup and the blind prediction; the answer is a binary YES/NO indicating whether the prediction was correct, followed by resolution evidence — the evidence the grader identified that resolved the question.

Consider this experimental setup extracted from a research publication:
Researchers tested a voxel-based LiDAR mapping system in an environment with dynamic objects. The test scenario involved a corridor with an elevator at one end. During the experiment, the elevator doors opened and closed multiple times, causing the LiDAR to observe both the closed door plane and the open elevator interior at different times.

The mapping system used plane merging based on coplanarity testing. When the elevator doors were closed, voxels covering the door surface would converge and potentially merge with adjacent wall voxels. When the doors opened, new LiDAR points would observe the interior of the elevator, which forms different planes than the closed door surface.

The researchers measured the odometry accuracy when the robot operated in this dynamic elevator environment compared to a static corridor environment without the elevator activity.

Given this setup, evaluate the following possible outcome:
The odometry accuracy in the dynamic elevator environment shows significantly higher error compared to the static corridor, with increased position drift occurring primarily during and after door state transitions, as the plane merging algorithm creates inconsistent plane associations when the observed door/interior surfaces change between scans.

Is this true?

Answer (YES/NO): NO